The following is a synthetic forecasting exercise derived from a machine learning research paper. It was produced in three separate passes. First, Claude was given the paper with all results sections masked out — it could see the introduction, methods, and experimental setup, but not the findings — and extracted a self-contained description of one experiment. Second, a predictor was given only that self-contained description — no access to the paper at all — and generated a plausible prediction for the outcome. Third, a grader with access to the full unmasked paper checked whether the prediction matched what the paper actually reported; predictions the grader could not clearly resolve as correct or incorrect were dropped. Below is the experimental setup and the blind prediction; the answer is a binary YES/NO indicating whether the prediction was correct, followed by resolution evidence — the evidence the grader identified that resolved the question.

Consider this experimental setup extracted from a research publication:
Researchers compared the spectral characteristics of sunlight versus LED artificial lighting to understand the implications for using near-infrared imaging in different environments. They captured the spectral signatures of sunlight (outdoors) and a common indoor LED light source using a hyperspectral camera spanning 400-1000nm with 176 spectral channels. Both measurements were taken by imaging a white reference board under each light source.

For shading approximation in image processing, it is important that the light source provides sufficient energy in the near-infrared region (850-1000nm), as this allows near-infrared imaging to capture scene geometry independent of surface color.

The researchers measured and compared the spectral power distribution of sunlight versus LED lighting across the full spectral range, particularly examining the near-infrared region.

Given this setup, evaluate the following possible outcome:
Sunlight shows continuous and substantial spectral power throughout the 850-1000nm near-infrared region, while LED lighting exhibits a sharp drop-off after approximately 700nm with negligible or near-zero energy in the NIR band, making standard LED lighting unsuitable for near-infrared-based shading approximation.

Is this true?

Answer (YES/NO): YES